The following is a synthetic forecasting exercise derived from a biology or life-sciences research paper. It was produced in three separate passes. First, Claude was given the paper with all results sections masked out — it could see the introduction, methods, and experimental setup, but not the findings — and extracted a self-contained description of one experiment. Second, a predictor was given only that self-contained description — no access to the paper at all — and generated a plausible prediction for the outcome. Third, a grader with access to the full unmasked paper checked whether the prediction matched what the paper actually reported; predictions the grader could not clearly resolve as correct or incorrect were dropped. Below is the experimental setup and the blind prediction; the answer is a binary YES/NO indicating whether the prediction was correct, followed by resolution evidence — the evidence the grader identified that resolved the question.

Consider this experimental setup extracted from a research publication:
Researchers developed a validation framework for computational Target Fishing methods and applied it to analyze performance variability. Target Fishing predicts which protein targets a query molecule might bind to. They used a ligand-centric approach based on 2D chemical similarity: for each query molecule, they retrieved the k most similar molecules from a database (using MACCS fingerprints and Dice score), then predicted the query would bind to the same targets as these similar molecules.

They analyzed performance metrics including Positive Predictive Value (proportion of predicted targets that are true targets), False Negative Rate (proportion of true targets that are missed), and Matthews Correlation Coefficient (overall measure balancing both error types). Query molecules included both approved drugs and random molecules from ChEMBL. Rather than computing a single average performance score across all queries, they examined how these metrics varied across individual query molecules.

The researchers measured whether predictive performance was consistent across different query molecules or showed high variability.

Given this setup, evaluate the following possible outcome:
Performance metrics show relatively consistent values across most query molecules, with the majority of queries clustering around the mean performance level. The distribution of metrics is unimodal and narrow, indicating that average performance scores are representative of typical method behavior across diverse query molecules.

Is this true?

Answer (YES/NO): NO